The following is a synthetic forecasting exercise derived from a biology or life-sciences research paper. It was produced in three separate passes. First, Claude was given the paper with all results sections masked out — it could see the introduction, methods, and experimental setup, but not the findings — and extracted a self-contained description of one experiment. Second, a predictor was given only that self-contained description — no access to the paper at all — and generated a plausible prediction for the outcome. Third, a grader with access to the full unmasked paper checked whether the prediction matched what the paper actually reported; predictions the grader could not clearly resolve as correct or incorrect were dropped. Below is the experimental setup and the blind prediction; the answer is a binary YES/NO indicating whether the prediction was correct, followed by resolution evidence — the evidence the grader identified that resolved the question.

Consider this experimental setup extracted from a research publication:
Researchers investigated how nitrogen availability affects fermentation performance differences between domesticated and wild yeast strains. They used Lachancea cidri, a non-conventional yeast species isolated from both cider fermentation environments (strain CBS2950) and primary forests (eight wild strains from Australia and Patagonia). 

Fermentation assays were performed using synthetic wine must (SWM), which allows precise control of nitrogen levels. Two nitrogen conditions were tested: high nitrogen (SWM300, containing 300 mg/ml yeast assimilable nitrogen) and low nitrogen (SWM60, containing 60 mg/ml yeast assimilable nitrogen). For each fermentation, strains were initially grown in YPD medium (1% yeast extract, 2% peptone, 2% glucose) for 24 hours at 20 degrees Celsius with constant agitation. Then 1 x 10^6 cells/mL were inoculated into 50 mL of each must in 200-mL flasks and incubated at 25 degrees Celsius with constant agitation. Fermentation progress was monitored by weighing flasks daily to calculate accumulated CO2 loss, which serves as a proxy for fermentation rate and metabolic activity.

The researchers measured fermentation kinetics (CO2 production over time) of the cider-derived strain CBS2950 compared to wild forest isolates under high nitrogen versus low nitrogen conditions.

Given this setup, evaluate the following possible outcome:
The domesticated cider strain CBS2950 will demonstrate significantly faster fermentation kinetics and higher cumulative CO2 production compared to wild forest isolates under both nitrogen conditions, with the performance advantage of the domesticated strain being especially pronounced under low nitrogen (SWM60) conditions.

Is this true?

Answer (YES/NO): NO